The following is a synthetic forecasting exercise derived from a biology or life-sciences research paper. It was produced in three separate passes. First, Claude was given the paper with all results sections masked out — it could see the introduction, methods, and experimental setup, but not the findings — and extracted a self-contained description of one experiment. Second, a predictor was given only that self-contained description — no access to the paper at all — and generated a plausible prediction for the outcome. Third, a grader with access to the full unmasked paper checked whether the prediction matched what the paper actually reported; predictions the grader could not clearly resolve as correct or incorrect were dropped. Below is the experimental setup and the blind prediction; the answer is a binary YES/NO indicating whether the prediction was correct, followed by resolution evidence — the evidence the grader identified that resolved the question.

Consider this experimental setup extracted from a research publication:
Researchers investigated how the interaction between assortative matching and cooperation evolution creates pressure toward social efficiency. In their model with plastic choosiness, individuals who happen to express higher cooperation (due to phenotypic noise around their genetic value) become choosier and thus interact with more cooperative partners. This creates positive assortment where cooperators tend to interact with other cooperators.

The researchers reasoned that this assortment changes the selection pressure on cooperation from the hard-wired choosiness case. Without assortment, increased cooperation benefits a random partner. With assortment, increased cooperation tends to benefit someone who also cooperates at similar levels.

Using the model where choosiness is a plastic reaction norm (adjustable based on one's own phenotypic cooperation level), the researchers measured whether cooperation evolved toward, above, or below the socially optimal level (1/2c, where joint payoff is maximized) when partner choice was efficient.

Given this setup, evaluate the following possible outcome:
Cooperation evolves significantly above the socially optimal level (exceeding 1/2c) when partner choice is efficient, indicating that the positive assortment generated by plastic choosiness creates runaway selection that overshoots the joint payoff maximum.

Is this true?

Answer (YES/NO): NO